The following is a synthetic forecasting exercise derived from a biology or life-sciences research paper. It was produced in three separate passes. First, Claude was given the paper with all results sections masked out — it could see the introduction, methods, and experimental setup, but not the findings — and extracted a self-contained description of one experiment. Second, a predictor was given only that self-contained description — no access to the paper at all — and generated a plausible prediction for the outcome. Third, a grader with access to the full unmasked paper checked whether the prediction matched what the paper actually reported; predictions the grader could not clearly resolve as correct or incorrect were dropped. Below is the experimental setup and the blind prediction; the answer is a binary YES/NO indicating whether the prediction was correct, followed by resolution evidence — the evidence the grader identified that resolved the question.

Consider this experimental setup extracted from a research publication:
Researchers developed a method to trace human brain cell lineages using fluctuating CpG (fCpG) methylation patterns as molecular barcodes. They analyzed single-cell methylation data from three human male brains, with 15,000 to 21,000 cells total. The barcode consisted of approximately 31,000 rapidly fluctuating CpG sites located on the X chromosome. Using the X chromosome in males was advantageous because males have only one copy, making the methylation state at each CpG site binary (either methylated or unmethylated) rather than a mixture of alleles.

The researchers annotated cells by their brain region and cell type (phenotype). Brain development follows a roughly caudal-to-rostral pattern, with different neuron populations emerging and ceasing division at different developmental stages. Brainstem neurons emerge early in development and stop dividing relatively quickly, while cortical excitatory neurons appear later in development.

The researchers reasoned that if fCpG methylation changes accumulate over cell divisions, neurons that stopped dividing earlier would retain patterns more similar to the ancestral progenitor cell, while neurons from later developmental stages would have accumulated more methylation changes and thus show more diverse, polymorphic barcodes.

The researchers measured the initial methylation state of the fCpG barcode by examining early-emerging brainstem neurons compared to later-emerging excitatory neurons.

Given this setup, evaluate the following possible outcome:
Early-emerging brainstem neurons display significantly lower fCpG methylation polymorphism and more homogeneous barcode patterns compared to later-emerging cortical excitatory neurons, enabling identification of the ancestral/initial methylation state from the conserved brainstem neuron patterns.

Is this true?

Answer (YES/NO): YES